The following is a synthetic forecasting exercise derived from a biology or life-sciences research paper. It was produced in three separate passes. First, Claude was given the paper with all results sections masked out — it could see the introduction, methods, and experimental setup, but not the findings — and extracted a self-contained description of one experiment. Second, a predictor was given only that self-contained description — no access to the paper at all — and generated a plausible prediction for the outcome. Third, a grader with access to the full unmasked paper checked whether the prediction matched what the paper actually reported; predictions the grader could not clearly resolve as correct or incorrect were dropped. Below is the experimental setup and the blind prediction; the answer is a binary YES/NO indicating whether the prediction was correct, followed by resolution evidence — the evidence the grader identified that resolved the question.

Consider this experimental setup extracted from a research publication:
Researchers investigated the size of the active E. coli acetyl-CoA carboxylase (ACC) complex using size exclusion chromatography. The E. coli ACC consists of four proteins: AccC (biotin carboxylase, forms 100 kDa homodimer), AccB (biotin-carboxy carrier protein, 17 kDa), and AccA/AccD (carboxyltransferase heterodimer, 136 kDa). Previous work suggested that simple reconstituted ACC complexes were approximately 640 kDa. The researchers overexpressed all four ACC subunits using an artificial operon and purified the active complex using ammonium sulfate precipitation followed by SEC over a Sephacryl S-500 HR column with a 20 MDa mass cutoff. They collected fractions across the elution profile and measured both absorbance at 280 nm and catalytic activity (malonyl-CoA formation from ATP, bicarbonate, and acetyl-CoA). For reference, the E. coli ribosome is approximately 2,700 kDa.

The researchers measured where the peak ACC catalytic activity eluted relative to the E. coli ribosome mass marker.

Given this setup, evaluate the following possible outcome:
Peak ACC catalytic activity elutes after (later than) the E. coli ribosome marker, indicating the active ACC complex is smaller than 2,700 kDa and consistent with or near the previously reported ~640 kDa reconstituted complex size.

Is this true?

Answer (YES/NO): NO